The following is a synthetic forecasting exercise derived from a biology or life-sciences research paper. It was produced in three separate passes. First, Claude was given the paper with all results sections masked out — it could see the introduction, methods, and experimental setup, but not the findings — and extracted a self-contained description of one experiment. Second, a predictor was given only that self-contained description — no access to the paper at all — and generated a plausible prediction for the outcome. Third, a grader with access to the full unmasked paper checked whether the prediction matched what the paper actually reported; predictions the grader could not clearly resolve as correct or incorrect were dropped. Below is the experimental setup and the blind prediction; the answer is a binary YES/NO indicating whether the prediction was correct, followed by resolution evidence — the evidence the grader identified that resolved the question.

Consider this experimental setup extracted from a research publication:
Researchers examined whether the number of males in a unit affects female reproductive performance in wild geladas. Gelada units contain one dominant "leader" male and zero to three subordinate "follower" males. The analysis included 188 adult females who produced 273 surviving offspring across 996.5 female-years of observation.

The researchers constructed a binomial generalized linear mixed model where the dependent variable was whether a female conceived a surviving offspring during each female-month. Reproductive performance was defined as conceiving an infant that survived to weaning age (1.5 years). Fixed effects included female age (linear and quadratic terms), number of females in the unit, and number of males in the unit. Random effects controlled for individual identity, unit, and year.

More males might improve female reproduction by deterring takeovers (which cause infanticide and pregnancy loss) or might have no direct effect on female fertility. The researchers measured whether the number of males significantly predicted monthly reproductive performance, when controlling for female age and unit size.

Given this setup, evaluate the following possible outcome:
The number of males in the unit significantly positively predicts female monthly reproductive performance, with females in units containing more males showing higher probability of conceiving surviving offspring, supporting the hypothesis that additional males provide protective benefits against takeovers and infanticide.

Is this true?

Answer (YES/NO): NO